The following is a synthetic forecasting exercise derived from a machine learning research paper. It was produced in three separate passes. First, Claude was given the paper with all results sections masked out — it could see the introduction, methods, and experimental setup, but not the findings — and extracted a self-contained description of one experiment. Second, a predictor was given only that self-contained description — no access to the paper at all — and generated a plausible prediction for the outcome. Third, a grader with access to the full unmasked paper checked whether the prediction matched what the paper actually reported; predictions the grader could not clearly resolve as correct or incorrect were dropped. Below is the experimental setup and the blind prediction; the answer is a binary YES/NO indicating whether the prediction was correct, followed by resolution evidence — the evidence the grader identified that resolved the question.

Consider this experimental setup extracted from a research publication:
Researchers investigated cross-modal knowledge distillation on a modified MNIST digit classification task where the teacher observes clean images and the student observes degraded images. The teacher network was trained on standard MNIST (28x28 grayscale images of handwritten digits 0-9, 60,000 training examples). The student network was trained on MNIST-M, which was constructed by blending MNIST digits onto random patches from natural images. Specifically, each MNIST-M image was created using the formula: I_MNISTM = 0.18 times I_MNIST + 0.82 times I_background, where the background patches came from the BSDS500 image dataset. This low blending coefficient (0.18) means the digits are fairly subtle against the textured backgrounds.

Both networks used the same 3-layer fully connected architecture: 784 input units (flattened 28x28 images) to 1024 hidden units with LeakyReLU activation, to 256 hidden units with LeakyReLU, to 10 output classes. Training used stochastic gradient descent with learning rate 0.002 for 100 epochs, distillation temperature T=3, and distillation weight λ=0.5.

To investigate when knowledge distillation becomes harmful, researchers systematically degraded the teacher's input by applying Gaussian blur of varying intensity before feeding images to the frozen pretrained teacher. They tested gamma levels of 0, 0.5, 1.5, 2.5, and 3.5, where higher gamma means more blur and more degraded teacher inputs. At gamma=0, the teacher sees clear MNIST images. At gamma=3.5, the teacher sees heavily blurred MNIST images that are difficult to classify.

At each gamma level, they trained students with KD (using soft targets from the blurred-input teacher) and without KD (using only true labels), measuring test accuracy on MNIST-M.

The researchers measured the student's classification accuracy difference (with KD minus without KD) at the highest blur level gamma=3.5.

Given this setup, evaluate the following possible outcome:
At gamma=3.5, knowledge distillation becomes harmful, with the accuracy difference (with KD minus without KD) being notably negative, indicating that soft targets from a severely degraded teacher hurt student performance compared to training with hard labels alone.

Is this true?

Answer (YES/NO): YES